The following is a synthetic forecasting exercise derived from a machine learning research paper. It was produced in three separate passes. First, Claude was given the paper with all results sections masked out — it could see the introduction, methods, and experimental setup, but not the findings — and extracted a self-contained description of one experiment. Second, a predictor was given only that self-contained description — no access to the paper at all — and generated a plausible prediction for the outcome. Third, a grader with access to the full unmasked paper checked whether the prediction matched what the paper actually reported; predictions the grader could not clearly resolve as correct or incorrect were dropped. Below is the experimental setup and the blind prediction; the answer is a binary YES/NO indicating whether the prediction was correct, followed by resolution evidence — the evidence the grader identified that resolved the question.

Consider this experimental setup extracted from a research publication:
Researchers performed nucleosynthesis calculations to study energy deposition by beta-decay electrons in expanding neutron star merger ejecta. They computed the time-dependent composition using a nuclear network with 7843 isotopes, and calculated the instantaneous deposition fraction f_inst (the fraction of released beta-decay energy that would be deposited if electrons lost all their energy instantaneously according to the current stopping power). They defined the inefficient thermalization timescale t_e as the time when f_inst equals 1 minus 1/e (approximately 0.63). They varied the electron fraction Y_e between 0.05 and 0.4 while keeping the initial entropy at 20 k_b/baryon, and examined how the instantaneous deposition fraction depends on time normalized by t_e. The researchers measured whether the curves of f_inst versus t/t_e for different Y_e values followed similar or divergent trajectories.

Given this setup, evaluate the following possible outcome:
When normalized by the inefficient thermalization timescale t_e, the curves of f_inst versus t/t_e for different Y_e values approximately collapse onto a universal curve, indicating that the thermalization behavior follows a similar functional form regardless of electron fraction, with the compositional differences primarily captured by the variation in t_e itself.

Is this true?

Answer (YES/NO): YES